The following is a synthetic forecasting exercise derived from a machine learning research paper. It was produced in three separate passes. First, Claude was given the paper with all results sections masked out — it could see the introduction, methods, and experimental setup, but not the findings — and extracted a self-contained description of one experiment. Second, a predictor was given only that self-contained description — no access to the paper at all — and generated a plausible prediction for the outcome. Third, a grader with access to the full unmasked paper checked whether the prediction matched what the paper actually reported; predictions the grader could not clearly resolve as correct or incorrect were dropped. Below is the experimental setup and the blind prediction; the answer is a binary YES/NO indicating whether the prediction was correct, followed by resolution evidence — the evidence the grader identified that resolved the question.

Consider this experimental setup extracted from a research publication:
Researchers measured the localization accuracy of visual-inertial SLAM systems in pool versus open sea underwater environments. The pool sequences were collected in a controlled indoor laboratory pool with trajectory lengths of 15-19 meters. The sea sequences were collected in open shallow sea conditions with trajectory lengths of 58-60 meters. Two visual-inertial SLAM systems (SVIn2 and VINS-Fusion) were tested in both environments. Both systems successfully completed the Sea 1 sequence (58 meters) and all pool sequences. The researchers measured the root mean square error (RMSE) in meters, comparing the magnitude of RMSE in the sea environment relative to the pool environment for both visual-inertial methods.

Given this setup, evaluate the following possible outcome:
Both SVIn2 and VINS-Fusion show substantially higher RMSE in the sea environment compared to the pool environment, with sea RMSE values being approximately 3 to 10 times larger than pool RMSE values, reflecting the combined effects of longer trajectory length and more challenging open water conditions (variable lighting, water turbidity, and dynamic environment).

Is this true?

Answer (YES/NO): NO